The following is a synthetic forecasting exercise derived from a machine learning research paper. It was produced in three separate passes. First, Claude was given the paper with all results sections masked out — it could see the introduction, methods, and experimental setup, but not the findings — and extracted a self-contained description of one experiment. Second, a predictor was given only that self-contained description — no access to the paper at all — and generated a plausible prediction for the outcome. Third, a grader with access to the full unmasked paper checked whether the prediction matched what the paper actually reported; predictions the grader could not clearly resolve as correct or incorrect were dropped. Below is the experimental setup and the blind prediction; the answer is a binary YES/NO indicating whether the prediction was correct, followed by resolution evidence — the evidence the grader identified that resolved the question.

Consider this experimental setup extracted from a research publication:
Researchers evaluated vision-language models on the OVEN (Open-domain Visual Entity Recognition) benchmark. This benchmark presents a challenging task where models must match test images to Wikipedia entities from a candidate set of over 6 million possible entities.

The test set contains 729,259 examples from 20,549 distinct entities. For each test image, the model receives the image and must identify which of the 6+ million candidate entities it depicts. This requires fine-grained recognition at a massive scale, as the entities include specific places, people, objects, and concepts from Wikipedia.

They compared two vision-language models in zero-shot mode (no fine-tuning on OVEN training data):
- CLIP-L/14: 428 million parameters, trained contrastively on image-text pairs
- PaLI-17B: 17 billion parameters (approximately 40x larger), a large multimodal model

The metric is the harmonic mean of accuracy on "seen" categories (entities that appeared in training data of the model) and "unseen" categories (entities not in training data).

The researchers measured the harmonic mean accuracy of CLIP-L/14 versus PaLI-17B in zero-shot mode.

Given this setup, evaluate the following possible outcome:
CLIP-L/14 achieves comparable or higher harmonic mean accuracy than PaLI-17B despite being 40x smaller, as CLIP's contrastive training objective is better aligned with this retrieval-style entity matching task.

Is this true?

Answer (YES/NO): YES